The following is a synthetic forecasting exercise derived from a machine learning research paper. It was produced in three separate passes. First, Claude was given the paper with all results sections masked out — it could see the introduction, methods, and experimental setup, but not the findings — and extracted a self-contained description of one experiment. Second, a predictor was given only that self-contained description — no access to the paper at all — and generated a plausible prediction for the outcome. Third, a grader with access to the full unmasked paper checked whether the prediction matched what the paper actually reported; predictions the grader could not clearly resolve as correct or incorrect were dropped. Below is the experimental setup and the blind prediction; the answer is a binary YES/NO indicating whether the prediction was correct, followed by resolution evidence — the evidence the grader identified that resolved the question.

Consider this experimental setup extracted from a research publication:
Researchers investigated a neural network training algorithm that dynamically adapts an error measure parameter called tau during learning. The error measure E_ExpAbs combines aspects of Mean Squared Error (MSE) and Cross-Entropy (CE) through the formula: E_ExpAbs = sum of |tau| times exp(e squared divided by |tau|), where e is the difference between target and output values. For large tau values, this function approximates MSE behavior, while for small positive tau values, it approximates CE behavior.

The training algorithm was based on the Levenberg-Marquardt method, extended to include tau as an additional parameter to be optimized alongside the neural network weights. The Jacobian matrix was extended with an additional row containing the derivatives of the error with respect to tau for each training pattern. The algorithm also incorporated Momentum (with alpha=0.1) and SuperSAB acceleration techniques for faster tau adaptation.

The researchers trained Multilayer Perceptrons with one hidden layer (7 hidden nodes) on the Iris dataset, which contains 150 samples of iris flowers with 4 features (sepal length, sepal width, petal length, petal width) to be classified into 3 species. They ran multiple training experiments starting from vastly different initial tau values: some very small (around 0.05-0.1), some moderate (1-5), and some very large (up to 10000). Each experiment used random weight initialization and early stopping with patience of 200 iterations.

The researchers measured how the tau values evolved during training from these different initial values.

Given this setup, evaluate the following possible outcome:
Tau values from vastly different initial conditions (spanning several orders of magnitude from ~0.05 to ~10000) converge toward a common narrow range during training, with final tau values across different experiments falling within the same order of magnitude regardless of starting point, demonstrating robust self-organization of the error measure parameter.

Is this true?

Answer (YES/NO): YES